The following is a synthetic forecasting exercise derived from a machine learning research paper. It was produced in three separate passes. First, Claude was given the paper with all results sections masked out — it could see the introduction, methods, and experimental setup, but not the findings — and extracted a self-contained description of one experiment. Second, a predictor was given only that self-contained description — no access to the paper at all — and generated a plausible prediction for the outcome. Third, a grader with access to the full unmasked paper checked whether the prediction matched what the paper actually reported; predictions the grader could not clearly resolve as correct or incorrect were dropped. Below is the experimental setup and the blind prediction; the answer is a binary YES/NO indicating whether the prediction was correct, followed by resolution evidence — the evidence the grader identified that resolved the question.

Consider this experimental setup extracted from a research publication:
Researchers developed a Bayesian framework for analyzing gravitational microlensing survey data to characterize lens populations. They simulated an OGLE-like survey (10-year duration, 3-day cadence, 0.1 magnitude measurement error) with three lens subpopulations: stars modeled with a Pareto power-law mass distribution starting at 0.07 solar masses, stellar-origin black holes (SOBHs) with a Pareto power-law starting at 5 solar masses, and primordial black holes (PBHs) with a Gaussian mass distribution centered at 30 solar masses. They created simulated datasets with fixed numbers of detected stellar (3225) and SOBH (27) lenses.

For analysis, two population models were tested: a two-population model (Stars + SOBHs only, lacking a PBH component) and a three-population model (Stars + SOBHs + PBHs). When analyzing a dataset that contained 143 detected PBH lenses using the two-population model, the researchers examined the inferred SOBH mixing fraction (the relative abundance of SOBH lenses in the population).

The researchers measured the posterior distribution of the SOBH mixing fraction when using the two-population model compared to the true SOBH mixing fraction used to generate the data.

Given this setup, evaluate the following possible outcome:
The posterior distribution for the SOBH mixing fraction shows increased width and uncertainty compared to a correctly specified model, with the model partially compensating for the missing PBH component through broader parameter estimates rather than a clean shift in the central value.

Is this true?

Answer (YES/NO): NO